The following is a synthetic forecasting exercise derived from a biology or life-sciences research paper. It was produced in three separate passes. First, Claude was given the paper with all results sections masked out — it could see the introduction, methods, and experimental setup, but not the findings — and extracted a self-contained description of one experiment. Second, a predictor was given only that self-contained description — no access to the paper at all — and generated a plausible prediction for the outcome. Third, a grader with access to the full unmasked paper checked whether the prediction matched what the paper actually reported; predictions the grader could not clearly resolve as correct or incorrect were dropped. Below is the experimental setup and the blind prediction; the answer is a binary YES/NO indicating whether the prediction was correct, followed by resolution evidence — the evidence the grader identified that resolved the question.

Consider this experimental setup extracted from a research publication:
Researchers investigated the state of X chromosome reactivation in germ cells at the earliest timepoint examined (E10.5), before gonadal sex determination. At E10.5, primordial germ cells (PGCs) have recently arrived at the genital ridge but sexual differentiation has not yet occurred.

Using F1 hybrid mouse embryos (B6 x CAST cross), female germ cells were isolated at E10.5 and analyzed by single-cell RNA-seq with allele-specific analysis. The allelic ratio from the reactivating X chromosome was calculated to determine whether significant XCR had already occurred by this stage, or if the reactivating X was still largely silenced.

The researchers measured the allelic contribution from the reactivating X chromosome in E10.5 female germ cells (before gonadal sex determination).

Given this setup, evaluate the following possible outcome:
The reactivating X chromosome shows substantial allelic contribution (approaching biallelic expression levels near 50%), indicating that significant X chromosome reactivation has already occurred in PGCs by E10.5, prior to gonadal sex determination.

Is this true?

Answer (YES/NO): NO